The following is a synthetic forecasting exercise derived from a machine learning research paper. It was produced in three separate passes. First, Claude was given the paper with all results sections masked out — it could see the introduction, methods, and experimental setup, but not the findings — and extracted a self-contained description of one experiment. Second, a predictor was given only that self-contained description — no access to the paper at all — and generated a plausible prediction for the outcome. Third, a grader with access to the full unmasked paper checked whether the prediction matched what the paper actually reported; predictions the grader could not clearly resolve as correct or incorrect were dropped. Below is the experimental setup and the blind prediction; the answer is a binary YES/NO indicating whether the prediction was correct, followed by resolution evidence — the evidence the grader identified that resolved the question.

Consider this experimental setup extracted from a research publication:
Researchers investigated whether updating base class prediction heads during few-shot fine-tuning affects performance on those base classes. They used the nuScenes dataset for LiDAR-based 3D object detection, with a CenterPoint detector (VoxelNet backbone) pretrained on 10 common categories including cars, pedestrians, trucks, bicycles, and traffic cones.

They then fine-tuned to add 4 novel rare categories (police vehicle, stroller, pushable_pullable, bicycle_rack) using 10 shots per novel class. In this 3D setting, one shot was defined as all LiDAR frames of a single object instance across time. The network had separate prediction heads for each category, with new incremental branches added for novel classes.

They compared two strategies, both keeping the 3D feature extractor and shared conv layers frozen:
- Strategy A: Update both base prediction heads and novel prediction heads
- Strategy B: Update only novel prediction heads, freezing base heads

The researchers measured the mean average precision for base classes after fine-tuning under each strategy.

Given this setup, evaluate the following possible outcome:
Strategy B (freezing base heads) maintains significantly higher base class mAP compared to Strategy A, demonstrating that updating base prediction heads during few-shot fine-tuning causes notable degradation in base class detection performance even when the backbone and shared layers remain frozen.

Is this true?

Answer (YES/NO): YES